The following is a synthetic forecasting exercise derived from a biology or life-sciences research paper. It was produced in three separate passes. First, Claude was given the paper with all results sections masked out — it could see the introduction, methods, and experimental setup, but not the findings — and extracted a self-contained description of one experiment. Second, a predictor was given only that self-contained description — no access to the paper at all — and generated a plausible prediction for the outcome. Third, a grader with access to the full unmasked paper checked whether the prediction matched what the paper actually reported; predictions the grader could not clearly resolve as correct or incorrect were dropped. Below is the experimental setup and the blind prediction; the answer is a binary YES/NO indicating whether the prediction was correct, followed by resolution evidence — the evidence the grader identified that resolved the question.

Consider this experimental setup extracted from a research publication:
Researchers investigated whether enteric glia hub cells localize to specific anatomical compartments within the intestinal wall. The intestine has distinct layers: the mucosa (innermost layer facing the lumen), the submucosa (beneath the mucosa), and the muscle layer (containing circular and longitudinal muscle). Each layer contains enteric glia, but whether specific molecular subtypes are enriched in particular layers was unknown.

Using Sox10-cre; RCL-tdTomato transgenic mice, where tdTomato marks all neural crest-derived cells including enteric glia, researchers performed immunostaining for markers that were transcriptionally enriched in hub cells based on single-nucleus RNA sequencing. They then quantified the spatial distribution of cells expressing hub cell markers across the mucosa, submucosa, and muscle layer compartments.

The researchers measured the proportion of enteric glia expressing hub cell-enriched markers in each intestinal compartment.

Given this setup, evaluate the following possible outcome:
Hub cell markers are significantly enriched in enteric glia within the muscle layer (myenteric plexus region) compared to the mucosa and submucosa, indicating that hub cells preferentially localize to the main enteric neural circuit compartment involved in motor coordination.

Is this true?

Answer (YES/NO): YES